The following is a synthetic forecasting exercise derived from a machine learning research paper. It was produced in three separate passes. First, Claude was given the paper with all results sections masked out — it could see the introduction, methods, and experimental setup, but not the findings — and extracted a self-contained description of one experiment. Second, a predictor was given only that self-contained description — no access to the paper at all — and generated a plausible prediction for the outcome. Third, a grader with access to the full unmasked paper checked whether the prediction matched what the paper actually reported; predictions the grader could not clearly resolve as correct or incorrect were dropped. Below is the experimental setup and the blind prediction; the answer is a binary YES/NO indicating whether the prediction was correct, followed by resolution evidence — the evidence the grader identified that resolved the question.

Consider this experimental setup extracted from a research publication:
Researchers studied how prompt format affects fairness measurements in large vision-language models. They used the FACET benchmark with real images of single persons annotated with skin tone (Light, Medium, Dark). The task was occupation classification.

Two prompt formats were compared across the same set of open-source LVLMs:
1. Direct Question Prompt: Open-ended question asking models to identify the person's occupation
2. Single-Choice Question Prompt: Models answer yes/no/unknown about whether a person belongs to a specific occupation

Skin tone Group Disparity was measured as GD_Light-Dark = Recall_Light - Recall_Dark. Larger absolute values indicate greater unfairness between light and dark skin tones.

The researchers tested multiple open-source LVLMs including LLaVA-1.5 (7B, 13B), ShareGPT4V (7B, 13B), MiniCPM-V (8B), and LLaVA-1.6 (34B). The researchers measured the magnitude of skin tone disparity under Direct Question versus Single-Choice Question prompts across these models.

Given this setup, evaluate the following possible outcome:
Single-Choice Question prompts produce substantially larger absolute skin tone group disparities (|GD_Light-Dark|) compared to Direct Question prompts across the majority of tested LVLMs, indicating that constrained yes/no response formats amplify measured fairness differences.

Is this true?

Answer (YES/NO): NO